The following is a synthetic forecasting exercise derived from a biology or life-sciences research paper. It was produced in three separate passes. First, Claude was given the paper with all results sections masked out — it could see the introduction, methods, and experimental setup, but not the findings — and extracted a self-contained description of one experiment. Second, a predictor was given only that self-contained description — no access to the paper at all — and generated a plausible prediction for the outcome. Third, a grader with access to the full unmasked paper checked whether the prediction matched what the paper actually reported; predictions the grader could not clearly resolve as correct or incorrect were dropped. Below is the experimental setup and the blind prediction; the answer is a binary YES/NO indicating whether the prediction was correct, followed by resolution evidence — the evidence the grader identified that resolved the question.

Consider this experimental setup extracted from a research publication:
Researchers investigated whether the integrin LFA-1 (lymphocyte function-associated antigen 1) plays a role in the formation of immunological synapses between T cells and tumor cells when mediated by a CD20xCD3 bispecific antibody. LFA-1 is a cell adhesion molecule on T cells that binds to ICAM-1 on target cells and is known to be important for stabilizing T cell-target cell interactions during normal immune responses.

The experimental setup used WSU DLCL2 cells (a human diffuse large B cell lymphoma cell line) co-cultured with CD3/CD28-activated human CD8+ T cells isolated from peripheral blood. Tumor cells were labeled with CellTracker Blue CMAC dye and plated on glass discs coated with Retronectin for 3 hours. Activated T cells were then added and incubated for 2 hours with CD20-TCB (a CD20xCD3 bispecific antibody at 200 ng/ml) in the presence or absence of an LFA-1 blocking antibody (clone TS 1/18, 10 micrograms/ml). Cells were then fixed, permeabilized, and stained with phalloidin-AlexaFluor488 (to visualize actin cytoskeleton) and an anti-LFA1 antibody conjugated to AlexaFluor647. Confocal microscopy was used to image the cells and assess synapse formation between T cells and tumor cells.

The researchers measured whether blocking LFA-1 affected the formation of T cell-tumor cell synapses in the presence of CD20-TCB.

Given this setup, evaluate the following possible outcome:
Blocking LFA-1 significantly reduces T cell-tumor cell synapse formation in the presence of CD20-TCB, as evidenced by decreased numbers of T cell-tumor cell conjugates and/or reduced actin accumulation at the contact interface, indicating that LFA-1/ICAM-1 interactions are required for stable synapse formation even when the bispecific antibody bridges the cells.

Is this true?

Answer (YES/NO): NO